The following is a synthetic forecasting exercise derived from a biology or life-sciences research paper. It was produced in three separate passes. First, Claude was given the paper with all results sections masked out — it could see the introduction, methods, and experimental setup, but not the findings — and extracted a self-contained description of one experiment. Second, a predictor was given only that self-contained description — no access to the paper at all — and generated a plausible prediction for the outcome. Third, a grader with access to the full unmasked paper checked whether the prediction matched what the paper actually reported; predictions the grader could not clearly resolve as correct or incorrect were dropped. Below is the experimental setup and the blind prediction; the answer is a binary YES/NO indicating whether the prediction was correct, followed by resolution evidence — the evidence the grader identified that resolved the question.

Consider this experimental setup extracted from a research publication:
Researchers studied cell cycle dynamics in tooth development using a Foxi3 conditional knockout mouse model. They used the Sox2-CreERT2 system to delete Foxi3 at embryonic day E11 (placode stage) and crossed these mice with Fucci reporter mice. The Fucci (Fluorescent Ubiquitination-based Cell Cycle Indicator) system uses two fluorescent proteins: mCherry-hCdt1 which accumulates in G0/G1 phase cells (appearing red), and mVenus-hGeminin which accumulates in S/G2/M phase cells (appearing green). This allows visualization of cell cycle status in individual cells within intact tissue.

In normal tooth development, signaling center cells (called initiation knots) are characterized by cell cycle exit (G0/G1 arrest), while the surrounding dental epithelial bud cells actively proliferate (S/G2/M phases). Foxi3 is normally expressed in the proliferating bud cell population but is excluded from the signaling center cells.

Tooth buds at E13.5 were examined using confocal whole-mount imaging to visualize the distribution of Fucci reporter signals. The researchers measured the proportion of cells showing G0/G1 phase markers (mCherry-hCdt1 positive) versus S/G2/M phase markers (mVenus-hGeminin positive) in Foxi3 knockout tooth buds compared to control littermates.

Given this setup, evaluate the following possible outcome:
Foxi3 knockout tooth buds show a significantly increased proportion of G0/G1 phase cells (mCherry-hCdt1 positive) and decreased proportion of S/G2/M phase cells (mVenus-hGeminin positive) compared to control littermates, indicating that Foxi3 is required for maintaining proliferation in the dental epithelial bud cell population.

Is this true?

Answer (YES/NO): YES